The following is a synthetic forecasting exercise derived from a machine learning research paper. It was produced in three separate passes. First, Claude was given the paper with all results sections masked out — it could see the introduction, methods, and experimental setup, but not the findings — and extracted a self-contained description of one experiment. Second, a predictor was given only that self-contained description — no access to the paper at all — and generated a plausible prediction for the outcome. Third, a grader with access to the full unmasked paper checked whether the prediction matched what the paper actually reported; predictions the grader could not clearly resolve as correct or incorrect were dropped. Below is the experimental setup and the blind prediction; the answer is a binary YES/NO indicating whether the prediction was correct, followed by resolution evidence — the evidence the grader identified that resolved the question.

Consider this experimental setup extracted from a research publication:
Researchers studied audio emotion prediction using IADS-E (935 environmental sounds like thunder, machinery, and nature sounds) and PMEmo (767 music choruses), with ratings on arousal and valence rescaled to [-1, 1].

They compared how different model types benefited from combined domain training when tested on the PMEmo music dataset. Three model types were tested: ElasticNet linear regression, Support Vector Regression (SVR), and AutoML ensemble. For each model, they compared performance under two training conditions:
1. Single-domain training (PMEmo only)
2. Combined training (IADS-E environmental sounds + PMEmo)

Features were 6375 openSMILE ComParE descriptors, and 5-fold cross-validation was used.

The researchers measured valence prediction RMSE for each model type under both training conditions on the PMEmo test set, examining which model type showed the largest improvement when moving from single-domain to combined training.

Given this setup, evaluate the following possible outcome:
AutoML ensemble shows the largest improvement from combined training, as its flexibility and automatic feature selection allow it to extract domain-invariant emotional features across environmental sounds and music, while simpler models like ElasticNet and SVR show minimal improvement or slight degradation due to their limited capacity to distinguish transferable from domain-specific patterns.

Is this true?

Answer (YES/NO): NO